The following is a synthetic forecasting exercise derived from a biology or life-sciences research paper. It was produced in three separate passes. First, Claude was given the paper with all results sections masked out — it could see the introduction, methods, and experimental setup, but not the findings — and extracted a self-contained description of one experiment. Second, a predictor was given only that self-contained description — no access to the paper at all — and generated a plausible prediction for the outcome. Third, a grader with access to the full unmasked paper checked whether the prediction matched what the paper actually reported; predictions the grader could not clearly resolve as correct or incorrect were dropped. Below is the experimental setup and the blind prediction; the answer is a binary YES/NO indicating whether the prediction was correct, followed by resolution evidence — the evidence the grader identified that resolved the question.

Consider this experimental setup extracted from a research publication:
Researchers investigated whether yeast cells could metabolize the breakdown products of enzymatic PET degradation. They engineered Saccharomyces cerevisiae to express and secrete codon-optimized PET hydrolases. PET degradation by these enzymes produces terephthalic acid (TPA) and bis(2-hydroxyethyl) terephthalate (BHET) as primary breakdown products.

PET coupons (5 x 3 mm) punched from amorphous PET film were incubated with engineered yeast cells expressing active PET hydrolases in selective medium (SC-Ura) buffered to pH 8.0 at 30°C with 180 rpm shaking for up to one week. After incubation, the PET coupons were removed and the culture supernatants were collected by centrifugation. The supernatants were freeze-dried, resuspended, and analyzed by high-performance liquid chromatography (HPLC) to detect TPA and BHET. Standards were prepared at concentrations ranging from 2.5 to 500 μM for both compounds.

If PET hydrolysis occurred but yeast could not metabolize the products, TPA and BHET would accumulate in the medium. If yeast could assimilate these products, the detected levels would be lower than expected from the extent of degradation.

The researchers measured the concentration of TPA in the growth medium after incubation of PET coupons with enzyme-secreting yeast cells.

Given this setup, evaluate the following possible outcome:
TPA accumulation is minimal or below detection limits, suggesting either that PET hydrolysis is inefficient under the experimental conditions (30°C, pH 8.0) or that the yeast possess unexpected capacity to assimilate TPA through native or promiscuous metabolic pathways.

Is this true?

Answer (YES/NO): NO